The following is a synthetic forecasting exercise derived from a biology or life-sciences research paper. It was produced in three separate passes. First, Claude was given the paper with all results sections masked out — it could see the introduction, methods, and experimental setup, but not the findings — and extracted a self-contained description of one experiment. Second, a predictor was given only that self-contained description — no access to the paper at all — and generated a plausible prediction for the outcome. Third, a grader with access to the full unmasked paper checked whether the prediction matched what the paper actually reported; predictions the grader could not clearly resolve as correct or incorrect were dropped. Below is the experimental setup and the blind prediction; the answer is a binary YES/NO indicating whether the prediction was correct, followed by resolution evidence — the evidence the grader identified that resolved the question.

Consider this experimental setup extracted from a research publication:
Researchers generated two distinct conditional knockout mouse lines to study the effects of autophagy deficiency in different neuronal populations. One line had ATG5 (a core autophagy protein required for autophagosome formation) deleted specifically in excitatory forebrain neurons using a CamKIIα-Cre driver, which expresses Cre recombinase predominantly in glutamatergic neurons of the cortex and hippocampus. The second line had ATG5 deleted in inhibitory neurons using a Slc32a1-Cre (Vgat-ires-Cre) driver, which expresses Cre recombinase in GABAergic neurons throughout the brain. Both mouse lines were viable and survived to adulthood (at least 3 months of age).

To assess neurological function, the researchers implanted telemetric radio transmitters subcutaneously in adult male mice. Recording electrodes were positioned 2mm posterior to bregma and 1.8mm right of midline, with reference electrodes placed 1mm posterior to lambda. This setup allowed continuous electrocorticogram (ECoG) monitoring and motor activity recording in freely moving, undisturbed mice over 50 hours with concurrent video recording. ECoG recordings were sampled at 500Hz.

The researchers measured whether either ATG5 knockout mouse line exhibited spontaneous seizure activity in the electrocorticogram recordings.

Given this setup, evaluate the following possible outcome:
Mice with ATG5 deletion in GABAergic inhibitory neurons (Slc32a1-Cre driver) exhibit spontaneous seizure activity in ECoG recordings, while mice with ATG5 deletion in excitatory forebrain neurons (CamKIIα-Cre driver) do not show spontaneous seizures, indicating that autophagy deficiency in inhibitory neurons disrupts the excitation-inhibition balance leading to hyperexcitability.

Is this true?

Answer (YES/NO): NO